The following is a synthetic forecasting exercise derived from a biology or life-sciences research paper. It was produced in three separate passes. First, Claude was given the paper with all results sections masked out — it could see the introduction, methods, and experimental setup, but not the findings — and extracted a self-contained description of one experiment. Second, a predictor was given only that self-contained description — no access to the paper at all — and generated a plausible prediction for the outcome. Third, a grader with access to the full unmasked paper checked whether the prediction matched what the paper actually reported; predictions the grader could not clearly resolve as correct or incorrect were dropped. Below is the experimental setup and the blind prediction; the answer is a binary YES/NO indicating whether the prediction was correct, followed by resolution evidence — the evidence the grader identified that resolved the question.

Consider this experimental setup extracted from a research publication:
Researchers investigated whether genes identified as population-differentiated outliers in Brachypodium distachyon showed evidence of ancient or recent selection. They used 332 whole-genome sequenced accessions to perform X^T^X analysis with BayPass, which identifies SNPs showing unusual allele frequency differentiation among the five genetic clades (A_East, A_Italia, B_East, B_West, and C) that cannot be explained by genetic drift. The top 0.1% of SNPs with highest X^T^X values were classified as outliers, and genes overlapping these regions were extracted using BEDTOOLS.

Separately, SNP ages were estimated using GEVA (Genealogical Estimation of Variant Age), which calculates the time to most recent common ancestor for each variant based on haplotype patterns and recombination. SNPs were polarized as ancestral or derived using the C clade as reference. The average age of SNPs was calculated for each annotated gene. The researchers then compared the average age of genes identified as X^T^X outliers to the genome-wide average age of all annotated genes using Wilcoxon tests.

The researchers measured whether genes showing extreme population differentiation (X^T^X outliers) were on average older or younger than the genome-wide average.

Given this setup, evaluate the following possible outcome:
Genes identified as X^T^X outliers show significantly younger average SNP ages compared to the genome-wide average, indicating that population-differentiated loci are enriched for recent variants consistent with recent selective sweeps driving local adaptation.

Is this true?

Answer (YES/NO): NO